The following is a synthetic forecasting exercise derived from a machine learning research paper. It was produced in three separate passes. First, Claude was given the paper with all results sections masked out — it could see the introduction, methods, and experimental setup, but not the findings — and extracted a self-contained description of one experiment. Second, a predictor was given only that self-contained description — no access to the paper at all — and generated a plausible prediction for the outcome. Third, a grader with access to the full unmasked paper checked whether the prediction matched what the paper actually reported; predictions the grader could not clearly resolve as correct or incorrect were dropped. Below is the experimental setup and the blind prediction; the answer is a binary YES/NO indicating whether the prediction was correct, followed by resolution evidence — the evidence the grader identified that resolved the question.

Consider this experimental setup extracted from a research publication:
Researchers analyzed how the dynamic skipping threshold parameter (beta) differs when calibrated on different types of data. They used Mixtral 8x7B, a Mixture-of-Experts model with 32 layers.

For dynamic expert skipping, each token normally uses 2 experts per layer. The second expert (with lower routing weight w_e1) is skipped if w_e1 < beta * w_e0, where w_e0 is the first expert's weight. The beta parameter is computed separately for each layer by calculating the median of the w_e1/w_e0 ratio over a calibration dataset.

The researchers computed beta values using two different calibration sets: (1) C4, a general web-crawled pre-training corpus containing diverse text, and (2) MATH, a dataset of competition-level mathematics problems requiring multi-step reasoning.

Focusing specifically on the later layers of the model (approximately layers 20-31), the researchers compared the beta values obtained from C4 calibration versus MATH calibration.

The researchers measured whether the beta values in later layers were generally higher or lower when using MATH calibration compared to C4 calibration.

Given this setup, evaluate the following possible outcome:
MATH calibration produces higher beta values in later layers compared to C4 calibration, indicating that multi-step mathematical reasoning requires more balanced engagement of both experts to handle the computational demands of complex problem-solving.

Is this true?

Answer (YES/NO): NO